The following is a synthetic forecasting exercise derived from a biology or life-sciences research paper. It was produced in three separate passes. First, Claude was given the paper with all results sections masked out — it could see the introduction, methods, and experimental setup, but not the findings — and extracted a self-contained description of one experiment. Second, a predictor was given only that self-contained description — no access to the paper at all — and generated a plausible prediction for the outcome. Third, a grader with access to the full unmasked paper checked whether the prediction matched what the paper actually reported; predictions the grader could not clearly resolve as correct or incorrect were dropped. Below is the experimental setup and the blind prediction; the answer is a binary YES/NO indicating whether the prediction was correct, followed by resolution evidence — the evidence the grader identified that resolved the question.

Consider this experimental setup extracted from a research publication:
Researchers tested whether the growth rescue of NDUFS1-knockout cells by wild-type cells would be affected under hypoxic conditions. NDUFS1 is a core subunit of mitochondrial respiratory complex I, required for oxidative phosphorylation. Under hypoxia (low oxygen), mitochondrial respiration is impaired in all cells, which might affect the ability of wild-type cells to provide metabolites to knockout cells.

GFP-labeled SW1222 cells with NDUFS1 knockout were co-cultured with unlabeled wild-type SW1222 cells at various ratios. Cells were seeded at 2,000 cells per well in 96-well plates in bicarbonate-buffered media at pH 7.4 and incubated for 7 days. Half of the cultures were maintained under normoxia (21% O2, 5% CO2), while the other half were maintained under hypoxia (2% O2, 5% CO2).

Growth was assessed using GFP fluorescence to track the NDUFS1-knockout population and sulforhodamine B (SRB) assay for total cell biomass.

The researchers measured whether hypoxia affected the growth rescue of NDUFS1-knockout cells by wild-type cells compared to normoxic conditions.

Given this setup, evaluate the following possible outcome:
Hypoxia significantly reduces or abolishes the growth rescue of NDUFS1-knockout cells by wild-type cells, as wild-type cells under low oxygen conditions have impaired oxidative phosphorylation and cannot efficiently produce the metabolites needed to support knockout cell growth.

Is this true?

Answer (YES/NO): YES